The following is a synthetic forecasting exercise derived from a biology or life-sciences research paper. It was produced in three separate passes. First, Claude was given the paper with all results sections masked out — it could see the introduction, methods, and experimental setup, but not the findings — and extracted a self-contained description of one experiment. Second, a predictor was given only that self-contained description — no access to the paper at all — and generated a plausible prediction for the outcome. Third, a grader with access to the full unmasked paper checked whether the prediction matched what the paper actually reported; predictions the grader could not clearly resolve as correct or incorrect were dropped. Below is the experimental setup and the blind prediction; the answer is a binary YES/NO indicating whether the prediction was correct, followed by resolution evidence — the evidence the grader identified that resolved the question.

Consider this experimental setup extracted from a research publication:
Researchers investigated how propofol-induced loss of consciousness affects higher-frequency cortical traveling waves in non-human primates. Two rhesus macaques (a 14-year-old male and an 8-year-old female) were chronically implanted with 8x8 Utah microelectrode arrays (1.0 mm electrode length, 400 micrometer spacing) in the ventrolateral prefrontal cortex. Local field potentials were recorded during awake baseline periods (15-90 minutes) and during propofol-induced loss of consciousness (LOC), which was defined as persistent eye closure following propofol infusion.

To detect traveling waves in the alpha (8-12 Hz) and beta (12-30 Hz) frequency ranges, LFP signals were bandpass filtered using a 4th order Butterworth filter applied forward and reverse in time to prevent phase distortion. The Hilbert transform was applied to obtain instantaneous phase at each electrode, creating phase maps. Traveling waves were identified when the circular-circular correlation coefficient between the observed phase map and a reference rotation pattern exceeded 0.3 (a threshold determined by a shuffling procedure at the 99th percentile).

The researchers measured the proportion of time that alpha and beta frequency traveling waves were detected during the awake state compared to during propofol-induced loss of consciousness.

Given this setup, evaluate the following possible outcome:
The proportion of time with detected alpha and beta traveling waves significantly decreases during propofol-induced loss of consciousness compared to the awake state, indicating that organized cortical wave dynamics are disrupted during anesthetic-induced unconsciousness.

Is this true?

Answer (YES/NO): NO